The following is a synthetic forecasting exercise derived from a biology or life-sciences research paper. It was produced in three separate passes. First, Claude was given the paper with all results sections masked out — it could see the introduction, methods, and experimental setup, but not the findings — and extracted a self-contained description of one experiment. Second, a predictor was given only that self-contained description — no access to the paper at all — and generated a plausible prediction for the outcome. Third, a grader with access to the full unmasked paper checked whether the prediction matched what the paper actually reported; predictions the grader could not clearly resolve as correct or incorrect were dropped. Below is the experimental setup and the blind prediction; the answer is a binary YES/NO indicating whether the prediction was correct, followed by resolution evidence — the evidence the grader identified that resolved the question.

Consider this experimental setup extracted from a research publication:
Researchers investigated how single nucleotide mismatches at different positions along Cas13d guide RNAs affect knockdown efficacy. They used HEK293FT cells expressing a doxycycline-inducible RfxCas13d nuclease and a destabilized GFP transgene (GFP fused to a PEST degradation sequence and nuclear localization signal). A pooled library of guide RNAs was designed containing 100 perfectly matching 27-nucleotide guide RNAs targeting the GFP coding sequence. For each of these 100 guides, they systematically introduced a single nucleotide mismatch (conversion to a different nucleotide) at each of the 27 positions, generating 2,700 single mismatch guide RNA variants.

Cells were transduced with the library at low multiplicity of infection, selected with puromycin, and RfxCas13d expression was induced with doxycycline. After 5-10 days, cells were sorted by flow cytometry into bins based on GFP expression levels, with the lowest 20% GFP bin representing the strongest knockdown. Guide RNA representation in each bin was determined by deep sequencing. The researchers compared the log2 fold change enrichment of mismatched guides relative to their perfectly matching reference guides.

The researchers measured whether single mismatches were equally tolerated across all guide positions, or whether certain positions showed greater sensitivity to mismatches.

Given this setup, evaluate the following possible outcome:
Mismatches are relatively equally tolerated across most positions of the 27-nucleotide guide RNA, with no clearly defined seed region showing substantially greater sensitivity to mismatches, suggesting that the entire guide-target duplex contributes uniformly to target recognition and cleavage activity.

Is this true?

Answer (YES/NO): NO